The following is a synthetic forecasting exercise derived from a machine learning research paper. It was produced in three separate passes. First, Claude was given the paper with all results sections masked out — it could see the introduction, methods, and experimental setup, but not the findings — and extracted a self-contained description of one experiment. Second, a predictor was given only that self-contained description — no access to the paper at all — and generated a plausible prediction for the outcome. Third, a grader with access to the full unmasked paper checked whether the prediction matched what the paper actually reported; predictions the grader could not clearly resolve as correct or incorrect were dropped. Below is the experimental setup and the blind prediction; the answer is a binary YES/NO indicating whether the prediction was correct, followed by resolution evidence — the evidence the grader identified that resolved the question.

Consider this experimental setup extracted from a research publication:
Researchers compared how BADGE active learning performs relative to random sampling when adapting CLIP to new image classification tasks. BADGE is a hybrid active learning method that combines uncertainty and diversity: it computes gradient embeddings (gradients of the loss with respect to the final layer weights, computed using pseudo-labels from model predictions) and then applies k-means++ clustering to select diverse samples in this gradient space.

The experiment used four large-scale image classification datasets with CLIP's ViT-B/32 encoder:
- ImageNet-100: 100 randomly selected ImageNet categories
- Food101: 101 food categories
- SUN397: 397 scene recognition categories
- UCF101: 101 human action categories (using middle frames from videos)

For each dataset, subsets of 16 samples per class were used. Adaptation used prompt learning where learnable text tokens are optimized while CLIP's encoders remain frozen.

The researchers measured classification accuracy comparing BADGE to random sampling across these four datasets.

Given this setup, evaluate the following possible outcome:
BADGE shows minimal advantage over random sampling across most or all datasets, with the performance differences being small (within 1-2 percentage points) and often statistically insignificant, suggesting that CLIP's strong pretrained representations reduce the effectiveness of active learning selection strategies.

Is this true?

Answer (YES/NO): NO